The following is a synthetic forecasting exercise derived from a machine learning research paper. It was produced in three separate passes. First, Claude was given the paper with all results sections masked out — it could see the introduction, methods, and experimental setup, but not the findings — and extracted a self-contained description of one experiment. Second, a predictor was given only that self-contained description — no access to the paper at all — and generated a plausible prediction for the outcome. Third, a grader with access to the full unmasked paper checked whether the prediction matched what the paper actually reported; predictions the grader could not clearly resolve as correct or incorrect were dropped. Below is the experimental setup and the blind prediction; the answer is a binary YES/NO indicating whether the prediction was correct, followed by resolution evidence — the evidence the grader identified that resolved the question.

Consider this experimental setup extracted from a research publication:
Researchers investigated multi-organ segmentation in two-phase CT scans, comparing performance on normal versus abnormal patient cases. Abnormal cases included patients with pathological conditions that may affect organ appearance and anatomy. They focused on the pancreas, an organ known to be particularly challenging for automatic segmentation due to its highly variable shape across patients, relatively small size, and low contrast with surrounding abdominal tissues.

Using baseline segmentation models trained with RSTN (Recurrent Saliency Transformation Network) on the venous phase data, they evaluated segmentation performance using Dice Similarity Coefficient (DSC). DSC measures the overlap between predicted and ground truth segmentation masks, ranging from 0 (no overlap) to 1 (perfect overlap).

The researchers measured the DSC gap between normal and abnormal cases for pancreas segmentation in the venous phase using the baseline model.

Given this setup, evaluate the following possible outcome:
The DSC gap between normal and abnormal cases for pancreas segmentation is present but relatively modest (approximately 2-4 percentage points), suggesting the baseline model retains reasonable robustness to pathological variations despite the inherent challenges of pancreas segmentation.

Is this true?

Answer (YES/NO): NO